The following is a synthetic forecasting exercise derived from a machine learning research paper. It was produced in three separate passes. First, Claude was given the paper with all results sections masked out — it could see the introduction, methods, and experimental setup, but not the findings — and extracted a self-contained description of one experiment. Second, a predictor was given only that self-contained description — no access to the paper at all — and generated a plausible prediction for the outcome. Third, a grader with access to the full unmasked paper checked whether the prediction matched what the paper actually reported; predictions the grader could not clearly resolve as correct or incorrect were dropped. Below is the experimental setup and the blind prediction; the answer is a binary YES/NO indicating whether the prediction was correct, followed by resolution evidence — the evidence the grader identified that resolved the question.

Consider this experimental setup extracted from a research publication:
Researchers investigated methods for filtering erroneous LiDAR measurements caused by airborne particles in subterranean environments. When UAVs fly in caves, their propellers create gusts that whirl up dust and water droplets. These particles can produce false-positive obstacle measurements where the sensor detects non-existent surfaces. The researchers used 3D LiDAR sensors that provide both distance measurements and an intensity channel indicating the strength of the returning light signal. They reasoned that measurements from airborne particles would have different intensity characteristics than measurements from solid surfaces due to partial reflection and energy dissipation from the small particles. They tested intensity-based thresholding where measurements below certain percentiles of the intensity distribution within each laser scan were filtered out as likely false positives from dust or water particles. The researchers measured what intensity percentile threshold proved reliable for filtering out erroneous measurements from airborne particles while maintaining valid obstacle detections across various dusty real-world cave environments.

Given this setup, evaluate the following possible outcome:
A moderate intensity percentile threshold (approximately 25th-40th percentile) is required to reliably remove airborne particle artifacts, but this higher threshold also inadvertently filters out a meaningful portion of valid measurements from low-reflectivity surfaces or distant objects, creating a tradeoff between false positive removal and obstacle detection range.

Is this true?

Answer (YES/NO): NO